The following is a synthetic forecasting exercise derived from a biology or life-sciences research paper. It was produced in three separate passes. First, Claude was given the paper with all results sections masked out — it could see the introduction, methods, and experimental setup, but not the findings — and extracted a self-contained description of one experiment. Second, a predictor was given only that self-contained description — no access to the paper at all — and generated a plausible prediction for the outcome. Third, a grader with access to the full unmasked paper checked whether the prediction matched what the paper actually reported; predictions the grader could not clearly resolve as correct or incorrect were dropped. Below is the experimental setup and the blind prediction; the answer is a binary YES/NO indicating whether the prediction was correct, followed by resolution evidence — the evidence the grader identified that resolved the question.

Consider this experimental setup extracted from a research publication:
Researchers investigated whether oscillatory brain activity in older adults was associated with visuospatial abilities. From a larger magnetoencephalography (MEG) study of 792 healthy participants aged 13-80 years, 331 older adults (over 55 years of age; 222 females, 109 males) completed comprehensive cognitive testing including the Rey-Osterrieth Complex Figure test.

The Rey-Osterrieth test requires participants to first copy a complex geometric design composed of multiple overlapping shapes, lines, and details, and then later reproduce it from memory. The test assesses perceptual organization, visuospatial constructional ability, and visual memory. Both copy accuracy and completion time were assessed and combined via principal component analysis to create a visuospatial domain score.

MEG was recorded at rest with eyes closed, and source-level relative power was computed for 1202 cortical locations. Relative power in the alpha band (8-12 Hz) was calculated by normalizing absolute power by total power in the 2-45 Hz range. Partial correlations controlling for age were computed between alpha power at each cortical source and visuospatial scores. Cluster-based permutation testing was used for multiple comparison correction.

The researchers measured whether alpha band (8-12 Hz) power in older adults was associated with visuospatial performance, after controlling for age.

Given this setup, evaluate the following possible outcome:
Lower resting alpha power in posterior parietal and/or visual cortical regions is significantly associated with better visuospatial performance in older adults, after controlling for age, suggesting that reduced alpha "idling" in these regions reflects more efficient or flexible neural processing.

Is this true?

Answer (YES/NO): NO